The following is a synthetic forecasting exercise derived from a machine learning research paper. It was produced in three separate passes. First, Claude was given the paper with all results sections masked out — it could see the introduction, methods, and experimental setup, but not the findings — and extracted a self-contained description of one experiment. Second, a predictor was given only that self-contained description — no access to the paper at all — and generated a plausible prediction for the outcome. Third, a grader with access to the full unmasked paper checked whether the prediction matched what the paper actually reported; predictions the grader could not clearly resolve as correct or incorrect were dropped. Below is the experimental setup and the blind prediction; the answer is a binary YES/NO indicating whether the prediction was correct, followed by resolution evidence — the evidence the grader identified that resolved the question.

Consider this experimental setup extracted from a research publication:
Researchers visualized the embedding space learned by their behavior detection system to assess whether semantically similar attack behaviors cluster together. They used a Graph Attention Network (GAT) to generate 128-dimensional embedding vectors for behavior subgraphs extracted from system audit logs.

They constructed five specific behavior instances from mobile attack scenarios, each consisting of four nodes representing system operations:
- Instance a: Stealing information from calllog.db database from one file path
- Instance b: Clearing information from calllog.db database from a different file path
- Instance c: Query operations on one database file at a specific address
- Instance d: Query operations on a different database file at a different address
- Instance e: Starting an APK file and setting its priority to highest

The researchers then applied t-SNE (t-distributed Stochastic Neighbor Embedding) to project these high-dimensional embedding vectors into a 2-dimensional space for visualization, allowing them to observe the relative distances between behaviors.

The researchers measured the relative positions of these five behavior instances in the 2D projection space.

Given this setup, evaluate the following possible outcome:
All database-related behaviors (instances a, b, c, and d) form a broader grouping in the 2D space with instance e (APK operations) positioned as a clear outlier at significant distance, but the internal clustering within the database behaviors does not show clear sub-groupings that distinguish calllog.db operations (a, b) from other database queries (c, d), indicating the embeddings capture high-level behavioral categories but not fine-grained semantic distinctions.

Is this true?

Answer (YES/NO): NO